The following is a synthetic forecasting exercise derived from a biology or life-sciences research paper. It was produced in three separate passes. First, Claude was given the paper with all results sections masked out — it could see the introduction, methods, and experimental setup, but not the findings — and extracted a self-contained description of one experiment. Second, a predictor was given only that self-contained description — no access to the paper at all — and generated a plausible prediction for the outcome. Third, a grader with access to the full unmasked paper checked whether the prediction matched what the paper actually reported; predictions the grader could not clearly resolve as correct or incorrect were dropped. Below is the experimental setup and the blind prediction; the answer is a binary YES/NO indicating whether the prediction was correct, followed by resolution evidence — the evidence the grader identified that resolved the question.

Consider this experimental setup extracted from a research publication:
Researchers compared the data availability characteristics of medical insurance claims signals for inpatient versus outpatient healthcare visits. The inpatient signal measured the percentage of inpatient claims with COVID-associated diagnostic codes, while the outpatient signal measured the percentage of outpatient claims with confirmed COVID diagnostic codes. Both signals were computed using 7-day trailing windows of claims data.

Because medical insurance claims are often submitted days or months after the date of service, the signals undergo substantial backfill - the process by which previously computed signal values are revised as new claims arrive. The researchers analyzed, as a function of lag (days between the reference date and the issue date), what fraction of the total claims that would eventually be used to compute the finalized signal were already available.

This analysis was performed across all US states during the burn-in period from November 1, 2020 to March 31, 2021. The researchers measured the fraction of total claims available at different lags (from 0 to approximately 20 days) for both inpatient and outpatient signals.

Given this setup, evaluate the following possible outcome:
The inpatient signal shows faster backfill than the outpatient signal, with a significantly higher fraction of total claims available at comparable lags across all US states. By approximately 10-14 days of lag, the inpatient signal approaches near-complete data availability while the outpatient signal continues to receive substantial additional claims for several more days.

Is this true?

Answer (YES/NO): NO